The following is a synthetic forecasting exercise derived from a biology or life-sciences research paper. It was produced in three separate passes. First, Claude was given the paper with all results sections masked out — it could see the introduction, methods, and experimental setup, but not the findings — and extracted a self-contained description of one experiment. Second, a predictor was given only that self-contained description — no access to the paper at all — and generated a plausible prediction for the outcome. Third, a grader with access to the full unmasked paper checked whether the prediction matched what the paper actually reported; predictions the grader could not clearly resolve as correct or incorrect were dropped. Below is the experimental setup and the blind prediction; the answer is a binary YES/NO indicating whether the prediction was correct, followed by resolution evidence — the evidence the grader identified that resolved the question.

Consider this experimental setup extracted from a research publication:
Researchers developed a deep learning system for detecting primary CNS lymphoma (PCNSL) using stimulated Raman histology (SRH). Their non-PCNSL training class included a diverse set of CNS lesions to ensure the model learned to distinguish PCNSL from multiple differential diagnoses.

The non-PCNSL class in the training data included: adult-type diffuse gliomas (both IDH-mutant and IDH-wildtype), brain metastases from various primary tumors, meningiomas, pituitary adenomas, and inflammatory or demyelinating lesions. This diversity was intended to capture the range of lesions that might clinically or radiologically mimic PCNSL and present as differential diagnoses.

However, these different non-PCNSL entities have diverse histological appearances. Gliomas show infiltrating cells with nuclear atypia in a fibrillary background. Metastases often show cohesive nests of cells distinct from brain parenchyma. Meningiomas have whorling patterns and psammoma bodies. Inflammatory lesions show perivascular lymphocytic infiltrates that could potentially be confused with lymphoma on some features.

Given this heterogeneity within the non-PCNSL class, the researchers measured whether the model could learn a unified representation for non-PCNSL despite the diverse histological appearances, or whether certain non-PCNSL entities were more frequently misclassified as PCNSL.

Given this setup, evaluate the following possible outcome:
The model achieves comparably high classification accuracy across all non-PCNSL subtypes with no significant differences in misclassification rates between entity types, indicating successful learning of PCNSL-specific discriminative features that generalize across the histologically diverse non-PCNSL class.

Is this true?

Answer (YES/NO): NO